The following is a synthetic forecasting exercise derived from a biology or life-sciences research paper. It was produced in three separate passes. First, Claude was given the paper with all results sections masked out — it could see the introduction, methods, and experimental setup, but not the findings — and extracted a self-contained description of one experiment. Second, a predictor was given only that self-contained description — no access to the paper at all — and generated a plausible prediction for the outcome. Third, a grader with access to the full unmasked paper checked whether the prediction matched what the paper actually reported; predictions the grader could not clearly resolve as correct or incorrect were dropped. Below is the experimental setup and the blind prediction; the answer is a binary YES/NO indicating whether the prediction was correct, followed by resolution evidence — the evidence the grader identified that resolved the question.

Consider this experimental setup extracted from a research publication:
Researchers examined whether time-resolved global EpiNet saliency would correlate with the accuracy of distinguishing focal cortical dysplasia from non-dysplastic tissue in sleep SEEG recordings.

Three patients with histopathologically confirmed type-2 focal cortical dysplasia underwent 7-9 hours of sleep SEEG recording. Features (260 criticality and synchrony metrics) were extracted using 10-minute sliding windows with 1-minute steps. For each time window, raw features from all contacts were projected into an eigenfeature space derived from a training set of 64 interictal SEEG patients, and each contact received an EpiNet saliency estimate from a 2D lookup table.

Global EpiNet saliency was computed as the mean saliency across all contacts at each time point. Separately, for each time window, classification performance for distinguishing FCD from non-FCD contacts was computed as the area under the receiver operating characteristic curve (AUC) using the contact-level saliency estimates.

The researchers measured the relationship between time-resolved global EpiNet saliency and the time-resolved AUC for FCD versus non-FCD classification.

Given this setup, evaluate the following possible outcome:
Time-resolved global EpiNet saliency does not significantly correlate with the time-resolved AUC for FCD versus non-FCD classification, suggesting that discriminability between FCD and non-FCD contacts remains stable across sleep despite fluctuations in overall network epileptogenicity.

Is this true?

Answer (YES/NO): NO